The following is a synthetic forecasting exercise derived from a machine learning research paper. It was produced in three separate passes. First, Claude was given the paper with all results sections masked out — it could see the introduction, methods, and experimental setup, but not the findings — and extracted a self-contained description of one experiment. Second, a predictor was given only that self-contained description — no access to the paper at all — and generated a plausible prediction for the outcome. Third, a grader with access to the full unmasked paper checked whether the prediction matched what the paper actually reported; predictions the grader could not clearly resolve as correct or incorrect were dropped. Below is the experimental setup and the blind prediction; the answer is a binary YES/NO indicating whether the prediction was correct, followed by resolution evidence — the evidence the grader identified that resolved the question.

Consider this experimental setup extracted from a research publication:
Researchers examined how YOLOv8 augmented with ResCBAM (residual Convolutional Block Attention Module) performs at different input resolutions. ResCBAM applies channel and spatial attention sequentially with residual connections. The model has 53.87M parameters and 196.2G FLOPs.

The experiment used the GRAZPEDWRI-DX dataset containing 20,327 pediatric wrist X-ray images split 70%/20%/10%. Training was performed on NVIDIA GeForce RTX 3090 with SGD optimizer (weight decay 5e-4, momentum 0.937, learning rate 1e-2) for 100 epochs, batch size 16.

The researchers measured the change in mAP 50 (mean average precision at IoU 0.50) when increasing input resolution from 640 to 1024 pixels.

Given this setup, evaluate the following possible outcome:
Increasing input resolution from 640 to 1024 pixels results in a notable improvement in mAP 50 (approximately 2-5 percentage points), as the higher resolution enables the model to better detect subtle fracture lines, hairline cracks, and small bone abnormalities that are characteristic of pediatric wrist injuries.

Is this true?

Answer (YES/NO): YES